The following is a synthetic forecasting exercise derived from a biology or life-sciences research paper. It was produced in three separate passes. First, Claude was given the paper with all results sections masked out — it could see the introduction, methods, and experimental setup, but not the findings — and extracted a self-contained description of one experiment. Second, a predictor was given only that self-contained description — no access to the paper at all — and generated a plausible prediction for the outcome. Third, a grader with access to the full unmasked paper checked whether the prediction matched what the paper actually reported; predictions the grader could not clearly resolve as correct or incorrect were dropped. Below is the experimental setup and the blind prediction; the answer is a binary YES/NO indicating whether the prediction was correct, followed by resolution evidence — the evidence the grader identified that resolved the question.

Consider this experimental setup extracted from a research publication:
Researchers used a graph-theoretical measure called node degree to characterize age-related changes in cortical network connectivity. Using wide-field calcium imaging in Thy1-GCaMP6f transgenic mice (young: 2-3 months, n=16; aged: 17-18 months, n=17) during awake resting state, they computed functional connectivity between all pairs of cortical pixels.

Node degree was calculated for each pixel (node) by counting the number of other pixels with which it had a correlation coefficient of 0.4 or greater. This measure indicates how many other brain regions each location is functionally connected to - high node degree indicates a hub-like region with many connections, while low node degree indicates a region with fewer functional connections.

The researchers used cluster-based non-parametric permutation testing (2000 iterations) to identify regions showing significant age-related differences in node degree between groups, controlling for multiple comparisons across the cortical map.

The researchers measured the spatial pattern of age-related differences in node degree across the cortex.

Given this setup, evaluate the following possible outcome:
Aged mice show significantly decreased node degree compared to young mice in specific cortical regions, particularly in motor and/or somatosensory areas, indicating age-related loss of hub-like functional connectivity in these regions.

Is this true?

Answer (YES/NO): YES